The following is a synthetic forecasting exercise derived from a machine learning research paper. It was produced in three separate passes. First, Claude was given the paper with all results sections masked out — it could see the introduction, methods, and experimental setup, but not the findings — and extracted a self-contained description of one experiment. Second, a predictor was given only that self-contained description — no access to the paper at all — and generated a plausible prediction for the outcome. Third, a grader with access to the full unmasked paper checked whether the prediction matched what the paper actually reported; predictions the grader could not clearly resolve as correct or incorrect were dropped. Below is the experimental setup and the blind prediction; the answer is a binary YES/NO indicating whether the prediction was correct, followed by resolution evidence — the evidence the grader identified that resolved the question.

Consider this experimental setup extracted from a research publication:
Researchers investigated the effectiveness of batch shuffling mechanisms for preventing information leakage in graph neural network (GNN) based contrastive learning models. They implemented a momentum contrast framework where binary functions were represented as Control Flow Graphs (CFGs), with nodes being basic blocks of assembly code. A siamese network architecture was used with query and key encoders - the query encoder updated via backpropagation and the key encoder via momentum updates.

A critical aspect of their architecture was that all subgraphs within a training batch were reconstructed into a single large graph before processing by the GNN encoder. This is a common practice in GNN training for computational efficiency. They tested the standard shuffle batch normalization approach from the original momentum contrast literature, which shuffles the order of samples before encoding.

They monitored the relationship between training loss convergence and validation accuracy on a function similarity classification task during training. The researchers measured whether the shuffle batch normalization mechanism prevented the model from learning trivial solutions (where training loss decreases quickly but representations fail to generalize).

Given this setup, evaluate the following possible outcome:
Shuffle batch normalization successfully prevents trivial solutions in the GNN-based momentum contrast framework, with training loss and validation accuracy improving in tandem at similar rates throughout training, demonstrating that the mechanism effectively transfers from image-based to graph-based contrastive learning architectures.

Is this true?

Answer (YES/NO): NO